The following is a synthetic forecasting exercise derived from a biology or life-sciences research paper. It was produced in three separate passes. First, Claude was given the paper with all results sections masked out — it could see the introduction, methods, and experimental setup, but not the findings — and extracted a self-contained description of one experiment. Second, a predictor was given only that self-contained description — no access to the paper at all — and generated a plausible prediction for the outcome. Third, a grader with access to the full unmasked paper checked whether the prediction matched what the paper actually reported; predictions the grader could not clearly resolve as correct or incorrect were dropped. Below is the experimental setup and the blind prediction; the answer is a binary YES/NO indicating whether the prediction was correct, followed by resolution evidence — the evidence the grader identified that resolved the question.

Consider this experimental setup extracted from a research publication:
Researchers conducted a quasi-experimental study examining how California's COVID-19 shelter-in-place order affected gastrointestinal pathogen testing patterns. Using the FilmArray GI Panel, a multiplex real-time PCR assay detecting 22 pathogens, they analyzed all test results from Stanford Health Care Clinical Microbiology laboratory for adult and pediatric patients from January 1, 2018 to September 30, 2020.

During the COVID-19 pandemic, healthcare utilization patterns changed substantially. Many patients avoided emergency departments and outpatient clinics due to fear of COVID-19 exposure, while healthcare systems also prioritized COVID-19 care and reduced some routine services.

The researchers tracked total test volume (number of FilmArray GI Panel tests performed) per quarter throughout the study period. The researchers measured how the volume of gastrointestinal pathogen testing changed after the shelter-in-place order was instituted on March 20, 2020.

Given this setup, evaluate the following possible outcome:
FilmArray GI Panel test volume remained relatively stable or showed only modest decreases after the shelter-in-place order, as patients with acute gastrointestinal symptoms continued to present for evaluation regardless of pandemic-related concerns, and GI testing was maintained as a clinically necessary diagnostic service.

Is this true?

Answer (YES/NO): YES